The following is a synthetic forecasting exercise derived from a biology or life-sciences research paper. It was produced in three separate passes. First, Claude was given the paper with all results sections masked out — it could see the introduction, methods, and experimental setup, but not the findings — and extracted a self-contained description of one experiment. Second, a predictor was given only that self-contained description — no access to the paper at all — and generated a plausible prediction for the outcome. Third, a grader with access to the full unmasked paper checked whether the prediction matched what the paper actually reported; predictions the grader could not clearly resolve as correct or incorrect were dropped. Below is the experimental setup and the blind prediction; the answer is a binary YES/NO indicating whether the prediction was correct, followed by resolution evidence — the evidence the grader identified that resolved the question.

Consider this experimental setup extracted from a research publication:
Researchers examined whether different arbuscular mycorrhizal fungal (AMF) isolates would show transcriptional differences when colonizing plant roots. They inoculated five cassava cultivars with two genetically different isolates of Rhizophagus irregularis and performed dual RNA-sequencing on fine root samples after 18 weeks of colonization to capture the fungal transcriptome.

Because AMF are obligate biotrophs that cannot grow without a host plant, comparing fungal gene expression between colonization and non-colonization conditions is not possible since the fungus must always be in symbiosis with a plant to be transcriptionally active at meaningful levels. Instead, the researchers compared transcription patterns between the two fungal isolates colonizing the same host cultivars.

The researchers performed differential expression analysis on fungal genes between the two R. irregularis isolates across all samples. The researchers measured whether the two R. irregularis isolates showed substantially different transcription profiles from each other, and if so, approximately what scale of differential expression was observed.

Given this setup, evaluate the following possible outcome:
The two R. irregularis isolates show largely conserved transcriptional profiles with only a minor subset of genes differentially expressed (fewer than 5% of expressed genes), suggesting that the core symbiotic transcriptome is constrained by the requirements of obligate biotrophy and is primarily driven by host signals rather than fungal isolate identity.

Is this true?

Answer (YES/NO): NO